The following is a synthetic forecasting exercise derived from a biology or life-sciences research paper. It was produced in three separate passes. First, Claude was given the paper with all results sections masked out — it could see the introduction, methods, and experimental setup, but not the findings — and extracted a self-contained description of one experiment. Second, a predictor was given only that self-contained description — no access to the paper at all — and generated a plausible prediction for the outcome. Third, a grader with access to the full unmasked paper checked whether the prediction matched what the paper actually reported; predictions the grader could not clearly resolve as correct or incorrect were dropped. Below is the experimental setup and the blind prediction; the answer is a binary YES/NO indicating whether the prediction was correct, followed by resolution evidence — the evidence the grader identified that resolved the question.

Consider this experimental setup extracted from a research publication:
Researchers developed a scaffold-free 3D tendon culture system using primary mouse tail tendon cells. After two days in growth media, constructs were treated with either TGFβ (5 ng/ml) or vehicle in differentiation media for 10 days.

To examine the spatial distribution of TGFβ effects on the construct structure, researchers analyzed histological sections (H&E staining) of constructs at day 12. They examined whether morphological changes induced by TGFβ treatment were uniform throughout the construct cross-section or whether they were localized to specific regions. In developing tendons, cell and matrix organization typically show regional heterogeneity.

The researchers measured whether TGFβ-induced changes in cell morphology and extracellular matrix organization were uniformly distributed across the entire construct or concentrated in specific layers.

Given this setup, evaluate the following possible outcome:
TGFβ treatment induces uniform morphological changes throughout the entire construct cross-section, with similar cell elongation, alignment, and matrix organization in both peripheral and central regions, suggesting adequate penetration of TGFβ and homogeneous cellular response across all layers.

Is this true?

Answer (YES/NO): NO